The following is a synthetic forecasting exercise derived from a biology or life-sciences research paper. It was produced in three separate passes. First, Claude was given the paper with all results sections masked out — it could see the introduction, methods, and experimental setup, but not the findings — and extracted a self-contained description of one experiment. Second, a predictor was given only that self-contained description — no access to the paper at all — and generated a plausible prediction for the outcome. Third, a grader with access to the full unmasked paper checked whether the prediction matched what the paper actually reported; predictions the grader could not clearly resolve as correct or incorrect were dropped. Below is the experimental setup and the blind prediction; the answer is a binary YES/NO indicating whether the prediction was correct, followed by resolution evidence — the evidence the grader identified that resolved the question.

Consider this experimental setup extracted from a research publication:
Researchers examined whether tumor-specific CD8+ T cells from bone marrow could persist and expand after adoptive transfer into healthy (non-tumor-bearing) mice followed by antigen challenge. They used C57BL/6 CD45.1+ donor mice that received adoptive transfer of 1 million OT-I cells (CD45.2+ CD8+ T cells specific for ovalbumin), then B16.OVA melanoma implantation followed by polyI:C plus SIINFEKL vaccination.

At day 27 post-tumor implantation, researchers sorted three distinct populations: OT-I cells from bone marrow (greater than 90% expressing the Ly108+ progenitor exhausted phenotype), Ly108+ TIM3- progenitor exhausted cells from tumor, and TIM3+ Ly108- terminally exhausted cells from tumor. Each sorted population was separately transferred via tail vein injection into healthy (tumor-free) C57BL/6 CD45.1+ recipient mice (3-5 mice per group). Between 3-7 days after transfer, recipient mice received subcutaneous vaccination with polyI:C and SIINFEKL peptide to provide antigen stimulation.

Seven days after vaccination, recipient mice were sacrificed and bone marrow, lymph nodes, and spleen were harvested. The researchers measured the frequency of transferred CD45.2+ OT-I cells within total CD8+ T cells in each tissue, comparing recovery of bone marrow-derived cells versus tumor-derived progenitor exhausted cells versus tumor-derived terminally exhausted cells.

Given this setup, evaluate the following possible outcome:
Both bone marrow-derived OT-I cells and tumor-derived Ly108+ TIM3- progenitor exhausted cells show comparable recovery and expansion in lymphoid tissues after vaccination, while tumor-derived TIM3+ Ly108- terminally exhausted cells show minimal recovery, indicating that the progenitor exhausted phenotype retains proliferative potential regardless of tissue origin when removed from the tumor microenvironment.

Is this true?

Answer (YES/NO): NO